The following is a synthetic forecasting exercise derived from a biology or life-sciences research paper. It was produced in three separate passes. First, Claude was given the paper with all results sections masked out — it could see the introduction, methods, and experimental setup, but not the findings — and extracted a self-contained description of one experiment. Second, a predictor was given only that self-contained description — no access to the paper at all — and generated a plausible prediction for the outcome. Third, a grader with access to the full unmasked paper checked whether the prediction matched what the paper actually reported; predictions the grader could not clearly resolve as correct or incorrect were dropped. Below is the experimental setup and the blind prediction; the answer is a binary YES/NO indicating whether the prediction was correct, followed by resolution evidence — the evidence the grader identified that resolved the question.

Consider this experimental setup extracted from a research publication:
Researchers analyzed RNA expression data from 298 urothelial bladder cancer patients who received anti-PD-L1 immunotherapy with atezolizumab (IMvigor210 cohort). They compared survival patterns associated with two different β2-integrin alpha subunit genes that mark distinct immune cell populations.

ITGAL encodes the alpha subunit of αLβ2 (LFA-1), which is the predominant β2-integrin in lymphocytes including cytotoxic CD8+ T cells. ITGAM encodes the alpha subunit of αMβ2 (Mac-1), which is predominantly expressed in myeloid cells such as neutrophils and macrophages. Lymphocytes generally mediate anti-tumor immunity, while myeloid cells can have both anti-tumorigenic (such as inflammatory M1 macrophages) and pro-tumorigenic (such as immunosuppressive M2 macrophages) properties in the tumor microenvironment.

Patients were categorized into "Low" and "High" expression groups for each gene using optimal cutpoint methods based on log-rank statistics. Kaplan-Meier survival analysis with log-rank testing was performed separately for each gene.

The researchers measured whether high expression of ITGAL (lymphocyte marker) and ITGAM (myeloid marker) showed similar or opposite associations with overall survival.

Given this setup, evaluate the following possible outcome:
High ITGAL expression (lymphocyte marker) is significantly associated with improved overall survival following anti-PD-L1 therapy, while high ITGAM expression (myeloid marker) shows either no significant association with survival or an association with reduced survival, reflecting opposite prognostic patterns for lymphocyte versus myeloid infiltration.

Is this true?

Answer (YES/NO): YES